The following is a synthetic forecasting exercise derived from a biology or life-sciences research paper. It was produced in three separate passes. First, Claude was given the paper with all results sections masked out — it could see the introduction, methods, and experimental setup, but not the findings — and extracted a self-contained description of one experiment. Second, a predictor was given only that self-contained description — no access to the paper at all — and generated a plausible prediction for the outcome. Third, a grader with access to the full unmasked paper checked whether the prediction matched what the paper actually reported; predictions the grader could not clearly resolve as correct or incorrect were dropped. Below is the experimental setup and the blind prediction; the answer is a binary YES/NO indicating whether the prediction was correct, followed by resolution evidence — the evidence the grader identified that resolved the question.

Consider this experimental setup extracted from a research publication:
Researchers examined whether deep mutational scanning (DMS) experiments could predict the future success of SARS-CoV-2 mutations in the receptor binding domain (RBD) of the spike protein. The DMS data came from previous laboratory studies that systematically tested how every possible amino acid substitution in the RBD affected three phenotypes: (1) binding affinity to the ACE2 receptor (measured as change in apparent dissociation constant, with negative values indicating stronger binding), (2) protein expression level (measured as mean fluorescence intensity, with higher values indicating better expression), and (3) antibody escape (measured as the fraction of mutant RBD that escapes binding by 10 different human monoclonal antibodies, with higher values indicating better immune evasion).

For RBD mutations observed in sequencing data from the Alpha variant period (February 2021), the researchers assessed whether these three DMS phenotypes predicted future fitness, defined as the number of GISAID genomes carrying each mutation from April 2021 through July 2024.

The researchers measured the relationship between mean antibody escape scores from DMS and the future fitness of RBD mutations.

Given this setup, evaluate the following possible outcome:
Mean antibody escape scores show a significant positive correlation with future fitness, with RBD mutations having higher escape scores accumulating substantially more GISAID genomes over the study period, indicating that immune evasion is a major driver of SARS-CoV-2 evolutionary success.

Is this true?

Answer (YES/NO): NO